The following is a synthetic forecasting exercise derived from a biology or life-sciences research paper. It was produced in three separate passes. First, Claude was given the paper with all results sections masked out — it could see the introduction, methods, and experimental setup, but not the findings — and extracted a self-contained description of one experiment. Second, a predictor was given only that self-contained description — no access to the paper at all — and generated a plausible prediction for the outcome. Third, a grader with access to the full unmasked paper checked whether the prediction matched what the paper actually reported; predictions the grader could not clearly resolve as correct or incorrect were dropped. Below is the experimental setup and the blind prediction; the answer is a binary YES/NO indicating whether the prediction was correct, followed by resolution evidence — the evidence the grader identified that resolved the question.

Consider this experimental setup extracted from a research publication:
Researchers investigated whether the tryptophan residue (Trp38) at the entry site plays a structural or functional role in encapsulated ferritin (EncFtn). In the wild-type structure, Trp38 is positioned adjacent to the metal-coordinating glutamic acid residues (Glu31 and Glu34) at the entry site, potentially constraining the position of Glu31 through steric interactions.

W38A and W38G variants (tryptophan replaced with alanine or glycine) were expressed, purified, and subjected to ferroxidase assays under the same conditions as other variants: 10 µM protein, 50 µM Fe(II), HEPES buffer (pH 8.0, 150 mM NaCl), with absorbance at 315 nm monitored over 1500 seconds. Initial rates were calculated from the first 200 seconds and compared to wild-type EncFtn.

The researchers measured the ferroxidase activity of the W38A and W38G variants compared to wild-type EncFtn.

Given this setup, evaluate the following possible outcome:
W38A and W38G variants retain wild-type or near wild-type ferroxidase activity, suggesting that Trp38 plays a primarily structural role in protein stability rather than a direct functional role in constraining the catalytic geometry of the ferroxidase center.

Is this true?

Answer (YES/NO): NO